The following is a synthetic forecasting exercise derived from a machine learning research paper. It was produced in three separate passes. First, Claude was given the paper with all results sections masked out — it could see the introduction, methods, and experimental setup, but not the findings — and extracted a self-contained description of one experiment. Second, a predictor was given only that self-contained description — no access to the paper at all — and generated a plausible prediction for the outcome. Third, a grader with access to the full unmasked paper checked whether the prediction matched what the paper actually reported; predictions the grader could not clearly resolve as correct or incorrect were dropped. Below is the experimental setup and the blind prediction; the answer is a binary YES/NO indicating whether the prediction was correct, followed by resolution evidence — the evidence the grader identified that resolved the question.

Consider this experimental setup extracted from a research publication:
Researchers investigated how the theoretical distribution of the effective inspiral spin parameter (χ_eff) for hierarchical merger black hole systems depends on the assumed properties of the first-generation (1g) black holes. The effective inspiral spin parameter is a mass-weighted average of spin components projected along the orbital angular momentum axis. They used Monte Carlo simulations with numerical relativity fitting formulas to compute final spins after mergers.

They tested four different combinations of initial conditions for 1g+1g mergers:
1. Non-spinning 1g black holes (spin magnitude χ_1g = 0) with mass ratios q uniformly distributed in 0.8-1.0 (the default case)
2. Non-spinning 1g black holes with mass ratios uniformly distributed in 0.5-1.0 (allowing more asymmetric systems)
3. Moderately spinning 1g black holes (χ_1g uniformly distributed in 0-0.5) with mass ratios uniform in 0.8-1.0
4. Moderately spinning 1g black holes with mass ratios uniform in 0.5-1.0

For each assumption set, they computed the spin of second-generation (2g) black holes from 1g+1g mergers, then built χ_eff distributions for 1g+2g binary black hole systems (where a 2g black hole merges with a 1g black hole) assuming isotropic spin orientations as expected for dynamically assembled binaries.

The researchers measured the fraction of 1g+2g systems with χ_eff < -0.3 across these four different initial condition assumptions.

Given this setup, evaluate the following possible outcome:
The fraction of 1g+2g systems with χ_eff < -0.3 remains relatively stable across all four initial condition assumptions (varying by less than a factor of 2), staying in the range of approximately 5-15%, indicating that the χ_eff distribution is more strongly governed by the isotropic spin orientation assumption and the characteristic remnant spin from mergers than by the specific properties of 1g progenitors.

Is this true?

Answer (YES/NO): NO